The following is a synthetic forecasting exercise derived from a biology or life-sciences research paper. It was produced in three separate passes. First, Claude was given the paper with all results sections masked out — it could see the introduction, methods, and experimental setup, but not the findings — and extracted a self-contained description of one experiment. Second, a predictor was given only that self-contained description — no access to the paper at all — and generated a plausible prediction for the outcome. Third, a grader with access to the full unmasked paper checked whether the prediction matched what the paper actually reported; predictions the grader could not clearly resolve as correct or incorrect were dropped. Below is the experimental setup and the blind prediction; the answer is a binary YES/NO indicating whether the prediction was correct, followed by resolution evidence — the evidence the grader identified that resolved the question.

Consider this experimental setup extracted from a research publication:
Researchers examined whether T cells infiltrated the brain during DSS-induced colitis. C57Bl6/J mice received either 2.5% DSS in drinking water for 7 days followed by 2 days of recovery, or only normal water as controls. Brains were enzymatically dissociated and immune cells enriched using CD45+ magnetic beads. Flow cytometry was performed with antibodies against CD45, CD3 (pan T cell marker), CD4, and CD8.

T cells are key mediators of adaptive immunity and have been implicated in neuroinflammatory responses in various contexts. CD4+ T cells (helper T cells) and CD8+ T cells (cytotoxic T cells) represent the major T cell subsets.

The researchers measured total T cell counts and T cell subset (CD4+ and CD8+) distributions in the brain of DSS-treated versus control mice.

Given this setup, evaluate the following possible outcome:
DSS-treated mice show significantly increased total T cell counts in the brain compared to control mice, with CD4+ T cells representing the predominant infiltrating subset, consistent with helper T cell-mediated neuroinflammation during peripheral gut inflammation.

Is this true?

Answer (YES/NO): NO